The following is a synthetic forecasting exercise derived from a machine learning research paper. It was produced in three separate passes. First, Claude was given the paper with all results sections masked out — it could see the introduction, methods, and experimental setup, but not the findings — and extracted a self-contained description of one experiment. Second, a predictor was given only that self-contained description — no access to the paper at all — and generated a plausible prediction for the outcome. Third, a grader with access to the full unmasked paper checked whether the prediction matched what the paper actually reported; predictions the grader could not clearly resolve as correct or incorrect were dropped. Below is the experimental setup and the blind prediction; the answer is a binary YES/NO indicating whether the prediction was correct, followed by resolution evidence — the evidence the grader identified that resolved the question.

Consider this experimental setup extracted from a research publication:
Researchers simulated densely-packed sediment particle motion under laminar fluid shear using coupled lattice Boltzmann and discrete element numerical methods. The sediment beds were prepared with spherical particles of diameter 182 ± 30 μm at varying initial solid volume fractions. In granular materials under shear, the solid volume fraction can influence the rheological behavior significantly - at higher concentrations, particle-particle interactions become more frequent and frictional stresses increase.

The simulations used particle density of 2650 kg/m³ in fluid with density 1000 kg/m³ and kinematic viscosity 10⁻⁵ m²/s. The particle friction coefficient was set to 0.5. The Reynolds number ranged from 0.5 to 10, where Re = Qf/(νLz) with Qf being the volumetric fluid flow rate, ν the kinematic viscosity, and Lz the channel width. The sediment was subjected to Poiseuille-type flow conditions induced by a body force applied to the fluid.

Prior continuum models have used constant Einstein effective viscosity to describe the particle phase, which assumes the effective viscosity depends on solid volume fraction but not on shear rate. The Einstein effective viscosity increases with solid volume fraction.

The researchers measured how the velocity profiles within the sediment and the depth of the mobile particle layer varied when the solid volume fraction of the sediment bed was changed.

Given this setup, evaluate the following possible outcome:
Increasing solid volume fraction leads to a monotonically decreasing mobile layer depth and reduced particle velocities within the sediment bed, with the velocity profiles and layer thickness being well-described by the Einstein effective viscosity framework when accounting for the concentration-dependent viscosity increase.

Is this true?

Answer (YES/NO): NO